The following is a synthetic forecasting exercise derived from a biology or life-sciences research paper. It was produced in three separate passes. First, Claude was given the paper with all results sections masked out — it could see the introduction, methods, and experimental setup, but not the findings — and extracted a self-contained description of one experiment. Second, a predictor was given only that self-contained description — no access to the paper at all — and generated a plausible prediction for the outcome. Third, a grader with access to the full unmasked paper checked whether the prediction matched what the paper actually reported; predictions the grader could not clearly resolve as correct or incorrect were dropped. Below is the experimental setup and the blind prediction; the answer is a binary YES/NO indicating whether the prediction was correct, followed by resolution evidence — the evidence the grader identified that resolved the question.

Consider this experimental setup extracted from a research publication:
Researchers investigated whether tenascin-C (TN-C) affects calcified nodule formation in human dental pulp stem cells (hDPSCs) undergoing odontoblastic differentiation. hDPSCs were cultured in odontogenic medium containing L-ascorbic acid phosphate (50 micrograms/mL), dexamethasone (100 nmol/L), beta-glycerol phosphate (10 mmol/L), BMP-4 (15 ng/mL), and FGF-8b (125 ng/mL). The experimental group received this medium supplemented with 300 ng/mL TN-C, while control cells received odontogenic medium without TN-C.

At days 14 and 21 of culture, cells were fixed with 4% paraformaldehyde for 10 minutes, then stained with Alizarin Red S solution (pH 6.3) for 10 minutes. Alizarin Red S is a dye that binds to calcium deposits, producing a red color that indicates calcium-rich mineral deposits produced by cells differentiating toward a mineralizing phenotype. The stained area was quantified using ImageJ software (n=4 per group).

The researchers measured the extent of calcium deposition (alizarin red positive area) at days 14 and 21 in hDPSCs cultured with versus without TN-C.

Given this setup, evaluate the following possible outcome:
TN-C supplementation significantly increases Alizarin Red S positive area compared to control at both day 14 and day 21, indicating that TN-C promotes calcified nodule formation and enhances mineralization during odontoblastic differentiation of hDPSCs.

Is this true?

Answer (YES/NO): NO